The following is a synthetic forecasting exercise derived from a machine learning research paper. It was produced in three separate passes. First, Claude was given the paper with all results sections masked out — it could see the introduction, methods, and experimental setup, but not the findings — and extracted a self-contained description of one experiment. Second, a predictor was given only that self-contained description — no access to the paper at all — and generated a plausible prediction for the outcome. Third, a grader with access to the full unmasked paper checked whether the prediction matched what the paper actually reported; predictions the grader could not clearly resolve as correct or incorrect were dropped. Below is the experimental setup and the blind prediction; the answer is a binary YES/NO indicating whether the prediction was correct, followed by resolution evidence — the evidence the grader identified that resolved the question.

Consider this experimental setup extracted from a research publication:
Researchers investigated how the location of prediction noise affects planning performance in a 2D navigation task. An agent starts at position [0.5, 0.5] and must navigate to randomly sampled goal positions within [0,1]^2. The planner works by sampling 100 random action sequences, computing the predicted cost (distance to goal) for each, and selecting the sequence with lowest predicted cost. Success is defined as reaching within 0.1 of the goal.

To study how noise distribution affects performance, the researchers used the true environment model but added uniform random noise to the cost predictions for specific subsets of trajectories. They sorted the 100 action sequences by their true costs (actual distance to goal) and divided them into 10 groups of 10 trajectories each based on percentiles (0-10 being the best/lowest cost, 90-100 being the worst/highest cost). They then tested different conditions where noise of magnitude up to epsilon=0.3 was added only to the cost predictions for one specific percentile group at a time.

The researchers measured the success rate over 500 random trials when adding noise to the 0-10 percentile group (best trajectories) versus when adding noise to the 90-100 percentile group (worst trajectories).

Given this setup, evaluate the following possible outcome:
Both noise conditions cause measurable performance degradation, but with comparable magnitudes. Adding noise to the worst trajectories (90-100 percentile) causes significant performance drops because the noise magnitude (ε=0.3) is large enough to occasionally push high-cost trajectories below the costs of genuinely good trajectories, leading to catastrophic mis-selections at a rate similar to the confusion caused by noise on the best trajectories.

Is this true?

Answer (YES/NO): NO